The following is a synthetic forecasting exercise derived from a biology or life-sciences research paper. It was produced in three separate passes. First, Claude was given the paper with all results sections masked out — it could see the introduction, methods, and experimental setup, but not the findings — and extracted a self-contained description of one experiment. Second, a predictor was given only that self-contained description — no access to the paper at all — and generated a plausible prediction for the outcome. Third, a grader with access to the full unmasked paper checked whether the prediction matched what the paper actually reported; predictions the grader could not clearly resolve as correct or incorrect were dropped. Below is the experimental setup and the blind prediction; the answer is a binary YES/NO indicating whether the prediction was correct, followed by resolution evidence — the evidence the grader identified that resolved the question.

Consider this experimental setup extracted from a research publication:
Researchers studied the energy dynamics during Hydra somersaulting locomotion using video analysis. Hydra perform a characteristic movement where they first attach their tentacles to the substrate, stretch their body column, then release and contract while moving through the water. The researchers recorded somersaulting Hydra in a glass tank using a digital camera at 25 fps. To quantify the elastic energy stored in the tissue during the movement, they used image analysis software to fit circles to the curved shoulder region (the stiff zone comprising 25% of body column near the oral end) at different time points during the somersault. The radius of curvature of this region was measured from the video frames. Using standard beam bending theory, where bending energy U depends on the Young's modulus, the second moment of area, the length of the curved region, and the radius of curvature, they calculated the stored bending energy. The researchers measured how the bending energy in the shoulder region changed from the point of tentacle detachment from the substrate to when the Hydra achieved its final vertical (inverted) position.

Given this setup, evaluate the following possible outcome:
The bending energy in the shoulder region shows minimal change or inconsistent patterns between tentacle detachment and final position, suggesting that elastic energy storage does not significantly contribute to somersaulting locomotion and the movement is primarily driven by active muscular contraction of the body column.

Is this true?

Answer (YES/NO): NO